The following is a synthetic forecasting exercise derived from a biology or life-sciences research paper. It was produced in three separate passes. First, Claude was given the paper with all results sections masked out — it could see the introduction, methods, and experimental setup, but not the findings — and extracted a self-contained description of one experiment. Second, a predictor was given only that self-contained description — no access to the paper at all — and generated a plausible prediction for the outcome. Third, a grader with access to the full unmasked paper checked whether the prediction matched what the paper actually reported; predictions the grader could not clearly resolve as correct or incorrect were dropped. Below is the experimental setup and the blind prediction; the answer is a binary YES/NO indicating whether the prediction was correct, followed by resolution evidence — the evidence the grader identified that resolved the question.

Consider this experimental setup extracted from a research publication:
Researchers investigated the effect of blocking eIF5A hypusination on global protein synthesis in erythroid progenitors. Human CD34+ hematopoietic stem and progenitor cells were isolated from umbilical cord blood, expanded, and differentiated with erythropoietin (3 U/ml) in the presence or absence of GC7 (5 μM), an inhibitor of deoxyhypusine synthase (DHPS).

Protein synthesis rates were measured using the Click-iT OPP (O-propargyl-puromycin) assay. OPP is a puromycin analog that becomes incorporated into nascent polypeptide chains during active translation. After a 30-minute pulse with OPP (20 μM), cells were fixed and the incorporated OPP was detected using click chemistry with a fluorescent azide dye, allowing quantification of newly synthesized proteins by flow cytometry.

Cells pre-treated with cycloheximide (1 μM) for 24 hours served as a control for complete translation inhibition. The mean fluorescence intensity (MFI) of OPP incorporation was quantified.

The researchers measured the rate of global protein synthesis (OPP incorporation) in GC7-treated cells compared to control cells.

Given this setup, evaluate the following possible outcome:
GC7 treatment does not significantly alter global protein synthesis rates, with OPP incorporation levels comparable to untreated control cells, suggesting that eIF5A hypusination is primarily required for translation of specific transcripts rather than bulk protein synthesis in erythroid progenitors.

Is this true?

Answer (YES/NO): NO